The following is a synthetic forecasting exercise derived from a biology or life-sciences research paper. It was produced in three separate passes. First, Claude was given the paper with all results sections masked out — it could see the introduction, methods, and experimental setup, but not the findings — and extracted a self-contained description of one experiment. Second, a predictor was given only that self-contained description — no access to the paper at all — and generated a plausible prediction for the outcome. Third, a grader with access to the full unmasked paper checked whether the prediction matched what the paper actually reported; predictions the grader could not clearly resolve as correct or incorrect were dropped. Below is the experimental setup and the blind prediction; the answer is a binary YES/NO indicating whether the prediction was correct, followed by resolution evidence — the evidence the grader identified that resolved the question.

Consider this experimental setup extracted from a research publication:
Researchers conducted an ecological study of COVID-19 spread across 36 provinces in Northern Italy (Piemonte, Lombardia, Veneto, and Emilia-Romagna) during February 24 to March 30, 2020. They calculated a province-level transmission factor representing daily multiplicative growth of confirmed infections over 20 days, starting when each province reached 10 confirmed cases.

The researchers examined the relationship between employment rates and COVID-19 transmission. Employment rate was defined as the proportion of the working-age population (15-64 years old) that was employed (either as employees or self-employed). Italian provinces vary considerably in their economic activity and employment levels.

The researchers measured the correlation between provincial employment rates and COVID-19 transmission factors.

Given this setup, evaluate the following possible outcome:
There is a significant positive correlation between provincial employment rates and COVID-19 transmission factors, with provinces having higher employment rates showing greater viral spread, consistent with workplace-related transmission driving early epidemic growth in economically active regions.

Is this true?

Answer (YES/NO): YES